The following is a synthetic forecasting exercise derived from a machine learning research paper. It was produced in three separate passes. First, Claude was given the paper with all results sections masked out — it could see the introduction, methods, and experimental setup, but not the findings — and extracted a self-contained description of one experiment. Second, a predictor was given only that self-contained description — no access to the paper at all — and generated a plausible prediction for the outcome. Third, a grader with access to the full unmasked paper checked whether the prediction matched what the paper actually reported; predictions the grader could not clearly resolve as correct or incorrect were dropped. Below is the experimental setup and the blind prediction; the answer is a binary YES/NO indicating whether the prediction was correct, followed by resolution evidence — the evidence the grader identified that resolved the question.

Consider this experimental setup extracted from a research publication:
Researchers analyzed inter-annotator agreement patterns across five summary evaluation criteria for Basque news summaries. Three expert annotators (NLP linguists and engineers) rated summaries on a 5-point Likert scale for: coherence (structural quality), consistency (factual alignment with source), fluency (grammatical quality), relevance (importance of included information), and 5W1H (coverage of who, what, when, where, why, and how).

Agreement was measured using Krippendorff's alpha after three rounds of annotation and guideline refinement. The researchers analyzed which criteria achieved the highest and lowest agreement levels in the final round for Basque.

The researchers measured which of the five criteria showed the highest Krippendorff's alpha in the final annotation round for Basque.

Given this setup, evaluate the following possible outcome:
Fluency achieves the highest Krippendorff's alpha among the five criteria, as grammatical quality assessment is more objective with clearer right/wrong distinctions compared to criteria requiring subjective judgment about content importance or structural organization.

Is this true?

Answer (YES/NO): NO